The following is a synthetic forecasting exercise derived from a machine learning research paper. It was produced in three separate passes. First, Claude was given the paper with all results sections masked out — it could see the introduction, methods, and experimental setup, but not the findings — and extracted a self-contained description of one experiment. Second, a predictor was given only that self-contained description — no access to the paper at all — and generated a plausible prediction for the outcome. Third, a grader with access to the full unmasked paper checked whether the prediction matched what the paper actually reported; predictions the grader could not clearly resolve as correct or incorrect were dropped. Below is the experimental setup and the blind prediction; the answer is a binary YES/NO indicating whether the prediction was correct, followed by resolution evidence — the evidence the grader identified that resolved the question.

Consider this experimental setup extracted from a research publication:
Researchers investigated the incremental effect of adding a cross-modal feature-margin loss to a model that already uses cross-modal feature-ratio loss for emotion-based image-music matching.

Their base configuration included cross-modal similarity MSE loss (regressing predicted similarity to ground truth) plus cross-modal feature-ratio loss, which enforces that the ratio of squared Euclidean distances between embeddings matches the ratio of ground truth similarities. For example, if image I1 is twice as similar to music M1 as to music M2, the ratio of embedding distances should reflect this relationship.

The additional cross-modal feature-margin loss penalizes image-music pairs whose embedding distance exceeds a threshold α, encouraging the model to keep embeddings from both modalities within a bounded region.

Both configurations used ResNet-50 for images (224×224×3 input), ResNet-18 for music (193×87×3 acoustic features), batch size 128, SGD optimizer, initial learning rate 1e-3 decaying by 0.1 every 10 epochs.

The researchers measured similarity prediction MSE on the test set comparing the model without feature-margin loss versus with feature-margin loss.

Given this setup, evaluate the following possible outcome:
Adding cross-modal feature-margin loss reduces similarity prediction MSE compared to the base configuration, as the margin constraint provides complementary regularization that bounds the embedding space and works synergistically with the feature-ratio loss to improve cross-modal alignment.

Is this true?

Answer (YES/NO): YES